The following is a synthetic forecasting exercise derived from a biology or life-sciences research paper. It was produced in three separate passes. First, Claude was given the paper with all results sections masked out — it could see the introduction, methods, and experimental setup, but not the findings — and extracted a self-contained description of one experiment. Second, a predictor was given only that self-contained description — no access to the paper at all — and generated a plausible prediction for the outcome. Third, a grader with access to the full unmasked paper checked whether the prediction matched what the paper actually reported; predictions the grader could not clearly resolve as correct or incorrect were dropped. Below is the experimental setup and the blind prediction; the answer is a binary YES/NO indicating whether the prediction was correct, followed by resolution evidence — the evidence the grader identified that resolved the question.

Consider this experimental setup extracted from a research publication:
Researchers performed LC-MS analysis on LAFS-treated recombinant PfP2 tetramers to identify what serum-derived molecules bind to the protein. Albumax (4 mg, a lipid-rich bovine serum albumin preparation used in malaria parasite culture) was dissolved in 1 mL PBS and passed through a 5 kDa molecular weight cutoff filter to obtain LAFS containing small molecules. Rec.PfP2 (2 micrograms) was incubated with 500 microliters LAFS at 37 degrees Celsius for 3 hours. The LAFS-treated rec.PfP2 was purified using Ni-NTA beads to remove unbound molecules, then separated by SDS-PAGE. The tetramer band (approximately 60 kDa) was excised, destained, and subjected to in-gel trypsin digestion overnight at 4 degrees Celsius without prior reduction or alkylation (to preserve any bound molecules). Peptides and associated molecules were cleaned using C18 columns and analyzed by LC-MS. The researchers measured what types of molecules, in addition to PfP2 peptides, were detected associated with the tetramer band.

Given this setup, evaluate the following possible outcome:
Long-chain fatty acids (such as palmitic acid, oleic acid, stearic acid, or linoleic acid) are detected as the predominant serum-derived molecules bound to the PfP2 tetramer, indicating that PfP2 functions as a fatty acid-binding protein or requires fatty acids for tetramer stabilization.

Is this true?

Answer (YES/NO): YES